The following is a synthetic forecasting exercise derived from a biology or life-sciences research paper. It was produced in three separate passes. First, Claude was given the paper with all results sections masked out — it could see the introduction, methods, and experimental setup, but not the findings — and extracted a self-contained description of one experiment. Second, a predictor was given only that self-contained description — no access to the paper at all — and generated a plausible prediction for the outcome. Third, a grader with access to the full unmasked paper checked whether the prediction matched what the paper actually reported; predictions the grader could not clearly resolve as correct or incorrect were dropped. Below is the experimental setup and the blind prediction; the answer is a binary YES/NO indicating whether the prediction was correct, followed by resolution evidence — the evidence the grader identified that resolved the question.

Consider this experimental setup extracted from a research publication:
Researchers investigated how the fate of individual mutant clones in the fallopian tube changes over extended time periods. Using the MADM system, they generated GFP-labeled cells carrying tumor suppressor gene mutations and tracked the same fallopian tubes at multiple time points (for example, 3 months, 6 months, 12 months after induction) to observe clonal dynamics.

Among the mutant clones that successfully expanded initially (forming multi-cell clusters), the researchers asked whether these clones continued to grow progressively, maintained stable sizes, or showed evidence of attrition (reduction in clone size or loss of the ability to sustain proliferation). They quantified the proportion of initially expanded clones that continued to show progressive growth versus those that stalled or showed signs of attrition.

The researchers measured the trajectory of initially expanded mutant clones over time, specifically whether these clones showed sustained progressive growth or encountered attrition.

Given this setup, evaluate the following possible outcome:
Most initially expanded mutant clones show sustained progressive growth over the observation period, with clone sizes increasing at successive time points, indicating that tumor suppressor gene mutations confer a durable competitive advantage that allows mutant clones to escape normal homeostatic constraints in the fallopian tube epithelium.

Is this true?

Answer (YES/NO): NO